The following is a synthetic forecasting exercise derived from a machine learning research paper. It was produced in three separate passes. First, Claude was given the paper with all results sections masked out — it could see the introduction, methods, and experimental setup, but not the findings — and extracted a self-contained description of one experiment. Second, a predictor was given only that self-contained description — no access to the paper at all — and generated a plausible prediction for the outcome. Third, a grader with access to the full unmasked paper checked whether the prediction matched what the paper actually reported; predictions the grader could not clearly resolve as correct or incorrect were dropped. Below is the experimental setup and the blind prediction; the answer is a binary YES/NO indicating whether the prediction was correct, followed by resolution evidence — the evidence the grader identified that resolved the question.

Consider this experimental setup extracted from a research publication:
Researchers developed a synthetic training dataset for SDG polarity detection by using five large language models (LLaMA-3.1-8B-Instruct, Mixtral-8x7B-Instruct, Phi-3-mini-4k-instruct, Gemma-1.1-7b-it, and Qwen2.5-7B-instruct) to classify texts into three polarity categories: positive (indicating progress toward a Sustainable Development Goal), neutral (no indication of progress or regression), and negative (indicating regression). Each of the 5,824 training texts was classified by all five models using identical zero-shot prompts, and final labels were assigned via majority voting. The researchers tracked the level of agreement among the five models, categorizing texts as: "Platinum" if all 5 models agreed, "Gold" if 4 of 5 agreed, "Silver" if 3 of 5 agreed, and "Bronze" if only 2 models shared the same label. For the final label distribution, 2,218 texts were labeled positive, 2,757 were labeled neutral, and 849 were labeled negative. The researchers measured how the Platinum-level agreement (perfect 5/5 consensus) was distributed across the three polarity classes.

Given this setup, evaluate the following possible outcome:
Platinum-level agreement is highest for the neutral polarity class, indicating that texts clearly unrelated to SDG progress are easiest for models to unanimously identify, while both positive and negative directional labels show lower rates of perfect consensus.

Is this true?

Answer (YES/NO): NO